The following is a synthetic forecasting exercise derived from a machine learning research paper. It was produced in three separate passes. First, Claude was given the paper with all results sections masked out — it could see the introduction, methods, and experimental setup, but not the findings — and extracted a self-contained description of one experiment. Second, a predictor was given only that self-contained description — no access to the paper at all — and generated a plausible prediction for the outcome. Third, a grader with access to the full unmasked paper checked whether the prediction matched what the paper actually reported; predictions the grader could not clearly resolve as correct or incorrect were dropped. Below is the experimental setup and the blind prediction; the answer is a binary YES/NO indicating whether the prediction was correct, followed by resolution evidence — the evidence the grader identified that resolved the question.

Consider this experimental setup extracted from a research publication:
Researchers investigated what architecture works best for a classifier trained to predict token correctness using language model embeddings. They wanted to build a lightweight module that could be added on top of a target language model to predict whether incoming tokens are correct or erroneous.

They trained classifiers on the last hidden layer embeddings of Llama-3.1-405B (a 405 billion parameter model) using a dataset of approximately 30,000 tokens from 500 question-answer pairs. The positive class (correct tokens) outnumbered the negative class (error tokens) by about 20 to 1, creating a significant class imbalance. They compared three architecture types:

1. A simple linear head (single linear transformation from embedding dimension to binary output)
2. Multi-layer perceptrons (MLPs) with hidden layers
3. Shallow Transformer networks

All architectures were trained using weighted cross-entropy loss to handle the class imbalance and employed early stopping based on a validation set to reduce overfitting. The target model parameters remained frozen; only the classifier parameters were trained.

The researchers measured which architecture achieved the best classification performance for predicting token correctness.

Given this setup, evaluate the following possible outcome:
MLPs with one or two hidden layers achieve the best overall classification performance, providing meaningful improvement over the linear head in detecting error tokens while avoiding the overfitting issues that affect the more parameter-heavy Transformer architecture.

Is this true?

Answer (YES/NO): NO